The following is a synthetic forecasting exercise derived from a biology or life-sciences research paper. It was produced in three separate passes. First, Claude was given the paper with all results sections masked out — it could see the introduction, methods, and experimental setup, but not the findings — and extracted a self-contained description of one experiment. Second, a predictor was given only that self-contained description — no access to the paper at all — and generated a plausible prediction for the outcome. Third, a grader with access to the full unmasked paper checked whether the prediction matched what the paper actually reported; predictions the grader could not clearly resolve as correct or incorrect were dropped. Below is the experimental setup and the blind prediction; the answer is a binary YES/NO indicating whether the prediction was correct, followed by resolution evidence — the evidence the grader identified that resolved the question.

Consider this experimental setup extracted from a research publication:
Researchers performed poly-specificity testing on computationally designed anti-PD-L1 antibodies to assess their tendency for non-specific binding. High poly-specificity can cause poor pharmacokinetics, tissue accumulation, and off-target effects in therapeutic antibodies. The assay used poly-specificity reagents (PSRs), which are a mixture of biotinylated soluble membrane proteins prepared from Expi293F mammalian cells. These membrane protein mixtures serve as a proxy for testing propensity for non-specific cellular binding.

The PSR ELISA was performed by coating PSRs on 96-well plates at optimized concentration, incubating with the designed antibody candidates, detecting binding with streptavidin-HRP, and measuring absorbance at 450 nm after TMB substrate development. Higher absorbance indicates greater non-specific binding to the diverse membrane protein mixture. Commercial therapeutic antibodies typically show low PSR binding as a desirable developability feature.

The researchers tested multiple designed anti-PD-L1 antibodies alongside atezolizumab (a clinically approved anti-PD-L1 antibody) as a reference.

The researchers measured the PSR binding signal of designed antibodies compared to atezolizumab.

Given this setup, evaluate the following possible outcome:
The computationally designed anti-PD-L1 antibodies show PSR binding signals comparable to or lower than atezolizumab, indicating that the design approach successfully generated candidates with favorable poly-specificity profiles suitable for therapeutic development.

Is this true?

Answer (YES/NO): YES